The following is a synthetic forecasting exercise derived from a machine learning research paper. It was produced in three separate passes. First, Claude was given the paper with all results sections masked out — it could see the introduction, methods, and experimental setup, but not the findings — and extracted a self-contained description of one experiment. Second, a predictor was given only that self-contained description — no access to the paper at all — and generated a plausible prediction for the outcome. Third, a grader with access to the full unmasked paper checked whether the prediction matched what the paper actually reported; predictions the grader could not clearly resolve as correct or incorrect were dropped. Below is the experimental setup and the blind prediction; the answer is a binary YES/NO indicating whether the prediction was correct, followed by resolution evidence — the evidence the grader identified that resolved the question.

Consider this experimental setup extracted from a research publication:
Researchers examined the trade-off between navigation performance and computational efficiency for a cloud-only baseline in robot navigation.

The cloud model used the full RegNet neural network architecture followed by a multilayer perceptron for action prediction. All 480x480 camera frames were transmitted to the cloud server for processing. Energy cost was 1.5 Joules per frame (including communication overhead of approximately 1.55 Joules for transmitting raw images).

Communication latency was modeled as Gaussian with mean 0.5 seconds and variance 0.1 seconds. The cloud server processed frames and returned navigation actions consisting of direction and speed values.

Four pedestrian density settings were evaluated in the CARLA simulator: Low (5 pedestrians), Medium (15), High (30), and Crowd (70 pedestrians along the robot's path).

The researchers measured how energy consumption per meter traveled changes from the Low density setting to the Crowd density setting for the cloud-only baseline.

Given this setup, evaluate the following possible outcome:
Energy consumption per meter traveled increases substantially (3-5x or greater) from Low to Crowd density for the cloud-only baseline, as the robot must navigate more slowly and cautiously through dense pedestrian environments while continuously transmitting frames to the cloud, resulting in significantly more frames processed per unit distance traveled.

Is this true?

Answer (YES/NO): NO